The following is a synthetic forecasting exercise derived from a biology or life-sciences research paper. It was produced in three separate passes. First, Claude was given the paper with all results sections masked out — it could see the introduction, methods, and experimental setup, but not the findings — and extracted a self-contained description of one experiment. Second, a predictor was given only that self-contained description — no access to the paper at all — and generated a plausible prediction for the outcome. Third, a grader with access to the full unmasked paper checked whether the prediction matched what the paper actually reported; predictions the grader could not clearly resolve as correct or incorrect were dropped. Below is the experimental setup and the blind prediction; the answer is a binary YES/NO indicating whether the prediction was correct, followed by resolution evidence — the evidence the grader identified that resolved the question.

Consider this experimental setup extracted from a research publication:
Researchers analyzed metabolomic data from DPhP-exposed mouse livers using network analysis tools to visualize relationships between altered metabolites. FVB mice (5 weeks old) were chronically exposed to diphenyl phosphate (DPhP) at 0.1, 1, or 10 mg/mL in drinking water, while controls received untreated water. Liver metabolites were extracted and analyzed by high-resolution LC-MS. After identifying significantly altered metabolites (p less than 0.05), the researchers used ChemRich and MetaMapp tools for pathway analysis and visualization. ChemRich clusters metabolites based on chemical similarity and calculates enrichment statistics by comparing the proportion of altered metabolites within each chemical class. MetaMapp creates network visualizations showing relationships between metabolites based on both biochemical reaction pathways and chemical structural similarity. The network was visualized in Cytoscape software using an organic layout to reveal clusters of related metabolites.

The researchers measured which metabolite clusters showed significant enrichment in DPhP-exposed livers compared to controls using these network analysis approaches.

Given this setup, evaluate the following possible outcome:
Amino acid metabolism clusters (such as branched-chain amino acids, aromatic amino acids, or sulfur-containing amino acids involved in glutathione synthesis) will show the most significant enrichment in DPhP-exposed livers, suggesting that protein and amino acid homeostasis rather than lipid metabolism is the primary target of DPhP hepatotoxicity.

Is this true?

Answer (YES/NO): NO